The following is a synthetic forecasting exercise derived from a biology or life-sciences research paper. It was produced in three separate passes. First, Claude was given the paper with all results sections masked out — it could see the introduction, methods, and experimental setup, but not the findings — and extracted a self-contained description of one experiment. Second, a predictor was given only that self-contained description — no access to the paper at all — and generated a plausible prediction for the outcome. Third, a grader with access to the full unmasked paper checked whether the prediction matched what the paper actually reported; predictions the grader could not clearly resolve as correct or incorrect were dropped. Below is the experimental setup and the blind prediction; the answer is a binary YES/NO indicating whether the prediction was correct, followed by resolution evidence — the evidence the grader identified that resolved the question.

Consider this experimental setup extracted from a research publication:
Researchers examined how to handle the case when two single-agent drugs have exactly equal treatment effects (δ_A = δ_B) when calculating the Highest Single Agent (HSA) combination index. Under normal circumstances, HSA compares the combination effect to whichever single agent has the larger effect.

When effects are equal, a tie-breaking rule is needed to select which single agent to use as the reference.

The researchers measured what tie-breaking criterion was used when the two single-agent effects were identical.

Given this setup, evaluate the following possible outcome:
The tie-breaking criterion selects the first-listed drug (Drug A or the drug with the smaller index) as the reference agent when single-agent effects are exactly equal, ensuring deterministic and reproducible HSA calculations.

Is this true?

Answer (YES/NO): NO